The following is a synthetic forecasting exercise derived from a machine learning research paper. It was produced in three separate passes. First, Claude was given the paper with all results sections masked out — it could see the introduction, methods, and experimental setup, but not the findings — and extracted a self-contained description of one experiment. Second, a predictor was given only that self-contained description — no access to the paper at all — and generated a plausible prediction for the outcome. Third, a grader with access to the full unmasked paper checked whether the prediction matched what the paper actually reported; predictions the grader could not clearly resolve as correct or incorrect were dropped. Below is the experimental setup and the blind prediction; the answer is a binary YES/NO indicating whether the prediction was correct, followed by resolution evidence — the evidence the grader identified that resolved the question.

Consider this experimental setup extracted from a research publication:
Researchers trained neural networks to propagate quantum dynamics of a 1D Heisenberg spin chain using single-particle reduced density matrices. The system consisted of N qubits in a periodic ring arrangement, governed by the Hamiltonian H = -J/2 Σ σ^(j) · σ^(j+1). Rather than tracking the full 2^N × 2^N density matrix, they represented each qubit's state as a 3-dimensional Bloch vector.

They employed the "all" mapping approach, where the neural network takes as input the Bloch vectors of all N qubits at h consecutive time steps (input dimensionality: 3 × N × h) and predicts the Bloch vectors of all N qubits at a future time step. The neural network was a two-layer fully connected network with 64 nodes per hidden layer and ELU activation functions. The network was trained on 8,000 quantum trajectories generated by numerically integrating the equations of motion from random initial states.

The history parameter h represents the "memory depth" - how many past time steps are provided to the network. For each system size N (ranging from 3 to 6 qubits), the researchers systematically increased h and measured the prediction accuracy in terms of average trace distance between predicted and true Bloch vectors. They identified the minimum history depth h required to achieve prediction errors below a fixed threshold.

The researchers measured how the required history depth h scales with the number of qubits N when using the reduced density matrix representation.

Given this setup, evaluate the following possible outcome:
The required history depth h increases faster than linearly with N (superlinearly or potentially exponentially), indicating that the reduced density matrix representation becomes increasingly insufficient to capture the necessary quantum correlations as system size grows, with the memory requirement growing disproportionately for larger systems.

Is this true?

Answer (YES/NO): YES